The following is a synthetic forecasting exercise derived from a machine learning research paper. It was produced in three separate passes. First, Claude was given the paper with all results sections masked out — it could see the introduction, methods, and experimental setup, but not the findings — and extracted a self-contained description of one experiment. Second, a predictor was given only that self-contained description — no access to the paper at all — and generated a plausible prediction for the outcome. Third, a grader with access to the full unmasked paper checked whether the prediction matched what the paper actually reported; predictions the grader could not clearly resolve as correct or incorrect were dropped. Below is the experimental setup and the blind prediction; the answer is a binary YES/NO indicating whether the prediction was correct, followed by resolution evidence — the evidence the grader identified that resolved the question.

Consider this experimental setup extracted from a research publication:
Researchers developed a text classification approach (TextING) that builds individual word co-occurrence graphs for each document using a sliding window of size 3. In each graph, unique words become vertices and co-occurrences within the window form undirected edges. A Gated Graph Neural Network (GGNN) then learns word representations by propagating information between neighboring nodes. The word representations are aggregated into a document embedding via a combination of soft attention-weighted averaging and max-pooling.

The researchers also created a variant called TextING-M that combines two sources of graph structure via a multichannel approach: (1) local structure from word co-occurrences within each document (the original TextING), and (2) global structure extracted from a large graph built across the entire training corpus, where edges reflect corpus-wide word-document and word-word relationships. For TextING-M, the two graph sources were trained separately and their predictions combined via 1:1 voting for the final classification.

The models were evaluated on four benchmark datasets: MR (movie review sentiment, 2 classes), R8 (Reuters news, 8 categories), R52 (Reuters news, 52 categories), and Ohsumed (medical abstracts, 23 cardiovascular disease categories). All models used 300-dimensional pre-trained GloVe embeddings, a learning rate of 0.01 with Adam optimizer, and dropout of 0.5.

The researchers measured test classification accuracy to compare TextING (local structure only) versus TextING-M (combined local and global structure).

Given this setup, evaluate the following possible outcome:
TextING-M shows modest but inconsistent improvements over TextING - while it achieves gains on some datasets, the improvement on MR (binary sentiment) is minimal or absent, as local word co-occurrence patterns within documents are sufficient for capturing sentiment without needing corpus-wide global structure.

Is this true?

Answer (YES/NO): NO